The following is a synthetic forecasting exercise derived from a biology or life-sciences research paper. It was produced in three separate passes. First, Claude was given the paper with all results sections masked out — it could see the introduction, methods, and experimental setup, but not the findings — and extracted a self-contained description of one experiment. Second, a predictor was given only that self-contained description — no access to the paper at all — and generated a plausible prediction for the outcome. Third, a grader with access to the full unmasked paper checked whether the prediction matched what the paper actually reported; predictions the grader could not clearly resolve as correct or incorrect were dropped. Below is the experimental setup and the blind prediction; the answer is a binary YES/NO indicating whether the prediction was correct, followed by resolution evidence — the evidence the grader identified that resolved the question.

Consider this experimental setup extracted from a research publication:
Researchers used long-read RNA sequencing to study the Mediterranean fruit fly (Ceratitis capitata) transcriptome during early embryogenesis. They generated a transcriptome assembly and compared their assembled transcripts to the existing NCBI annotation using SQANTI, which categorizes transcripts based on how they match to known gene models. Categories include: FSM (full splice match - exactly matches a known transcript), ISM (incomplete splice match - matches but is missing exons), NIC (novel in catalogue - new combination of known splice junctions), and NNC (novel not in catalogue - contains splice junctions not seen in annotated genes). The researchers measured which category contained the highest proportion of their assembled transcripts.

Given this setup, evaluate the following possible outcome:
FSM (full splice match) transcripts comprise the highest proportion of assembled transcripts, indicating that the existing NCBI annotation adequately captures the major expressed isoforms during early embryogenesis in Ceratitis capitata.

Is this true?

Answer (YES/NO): NO